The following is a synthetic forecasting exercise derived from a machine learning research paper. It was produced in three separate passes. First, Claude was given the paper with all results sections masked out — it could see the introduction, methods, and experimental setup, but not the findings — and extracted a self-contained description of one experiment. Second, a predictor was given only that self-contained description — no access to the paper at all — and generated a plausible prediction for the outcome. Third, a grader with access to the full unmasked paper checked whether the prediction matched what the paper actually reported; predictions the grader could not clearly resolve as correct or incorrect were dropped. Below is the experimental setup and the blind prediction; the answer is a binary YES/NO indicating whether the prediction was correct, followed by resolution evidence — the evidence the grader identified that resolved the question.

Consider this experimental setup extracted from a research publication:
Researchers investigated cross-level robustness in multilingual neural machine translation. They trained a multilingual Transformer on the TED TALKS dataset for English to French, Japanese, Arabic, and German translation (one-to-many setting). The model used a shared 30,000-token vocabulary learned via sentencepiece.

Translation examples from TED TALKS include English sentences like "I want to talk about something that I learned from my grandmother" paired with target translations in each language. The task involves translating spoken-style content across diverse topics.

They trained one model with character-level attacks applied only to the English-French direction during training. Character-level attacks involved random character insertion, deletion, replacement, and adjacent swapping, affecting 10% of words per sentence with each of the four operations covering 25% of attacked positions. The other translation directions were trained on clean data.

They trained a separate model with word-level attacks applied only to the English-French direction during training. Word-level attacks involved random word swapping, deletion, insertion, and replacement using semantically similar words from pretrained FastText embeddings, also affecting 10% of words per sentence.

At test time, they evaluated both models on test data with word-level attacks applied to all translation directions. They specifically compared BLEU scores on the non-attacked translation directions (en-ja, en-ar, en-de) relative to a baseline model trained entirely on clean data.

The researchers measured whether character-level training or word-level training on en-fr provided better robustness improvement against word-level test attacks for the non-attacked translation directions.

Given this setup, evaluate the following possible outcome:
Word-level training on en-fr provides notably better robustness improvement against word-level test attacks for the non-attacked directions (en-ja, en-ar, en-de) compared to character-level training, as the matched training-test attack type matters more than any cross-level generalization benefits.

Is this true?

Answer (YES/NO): YES